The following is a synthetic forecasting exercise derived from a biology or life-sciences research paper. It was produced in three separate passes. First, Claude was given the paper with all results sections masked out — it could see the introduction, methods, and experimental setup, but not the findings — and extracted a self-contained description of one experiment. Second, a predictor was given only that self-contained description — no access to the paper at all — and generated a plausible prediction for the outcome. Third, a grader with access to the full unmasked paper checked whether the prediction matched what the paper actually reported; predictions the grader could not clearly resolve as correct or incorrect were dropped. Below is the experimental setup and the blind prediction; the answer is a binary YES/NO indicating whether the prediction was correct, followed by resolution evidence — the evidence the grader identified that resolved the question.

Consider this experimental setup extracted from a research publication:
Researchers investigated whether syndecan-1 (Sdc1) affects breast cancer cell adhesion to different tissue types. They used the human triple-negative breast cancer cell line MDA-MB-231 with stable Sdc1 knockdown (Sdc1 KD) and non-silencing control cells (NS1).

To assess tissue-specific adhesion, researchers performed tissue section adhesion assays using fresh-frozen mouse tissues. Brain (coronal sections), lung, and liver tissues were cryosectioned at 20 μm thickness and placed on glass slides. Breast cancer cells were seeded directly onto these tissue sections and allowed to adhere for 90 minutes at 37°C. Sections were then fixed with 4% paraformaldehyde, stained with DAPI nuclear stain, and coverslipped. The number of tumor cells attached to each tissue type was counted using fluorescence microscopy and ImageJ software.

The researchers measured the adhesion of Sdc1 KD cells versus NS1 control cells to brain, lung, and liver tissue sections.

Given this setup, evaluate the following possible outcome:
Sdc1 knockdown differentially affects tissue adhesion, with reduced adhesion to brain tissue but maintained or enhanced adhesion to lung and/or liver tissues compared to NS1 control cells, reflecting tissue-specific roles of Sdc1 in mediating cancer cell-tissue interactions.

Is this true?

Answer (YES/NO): YES